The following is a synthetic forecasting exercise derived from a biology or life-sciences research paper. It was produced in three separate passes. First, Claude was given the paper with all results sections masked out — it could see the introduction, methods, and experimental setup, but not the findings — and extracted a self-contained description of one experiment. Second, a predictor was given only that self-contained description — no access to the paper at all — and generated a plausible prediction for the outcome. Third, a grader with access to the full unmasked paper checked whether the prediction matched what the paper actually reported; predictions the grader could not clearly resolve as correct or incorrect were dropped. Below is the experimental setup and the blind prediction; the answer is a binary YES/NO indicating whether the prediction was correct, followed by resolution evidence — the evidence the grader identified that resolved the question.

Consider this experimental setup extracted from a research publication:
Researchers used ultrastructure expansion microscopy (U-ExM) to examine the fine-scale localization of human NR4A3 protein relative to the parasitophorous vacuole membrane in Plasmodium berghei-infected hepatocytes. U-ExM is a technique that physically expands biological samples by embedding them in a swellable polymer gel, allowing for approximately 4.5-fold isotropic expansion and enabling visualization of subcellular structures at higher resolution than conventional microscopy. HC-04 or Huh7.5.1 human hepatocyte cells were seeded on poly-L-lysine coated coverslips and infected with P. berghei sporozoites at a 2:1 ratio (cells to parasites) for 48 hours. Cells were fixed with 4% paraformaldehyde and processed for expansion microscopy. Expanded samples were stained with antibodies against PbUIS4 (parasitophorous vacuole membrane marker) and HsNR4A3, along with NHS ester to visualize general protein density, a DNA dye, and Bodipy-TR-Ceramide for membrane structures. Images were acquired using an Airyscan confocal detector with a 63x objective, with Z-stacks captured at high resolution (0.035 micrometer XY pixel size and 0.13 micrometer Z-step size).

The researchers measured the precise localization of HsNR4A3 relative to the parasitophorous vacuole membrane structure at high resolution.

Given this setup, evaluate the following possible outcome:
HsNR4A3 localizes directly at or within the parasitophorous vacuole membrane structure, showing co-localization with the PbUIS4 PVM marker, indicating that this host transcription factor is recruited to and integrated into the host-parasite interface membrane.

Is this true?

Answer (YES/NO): NO